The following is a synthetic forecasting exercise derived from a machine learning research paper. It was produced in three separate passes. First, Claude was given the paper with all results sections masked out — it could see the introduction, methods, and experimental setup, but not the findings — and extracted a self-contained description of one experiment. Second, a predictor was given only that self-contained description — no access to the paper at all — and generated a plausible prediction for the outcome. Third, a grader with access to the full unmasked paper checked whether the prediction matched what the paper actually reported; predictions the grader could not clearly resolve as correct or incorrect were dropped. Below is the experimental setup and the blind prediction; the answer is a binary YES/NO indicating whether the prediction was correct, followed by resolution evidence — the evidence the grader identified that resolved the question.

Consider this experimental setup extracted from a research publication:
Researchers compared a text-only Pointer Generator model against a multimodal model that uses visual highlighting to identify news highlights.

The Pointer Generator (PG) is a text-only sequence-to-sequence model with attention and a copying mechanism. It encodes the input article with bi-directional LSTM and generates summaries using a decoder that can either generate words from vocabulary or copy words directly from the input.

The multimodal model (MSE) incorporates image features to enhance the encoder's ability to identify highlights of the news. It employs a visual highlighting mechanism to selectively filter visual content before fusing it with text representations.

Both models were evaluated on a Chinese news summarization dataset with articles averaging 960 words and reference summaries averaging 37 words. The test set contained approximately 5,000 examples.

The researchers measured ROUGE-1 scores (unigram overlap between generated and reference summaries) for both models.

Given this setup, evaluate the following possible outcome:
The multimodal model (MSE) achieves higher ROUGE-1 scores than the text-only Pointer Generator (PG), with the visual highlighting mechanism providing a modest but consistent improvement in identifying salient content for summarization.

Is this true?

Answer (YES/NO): YES